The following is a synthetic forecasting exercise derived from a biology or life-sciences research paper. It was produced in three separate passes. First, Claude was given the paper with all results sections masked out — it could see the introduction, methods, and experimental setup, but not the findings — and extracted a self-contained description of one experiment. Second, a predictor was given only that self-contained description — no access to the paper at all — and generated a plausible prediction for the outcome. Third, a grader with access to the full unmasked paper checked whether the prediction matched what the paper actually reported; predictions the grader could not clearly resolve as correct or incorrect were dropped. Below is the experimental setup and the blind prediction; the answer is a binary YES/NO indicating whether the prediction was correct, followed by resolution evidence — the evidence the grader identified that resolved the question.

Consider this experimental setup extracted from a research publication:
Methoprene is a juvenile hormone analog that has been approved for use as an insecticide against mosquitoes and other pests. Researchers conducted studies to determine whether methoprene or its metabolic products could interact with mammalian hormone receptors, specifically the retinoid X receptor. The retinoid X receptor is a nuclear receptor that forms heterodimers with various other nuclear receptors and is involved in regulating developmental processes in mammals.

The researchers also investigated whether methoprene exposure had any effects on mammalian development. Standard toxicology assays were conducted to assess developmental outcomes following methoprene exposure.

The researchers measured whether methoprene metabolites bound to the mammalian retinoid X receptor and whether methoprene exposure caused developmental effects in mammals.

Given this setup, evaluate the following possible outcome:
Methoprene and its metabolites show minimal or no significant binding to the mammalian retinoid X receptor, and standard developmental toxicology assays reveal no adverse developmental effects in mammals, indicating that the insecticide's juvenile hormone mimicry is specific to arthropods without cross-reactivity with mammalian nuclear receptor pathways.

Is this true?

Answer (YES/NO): NO